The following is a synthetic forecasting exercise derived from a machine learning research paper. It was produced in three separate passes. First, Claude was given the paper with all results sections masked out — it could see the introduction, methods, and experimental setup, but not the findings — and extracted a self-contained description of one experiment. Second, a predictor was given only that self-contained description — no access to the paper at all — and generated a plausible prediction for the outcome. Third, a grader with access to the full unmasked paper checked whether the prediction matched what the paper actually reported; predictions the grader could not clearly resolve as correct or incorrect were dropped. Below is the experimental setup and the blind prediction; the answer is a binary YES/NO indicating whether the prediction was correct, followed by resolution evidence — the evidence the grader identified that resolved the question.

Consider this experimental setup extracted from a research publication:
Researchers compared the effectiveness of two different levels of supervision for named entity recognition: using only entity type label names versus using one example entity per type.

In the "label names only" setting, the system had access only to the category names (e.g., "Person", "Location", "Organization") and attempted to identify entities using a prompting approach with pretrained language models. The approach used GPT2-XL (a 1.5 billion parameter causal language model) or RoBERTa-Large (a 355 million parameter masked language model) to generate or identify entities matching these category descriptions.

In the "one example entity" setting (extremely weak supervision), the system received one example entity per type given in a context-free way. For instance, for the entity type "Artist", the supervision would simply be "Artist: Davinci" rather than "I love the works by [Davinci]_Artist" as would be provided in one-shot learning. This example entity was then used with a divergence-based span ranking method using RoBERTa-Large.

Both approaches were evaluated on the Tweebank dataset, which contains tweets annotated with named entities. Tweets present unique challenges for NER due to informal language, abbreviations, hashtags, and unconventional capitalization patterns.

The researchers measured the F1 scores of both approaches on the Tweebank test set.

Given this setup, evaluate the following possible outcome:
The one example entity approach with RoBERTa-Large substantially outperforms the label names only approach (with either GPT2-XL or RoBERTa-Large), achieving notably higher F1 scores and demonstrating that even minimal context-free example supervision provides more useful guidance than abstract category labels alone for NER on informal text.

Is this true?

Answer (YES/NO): YES